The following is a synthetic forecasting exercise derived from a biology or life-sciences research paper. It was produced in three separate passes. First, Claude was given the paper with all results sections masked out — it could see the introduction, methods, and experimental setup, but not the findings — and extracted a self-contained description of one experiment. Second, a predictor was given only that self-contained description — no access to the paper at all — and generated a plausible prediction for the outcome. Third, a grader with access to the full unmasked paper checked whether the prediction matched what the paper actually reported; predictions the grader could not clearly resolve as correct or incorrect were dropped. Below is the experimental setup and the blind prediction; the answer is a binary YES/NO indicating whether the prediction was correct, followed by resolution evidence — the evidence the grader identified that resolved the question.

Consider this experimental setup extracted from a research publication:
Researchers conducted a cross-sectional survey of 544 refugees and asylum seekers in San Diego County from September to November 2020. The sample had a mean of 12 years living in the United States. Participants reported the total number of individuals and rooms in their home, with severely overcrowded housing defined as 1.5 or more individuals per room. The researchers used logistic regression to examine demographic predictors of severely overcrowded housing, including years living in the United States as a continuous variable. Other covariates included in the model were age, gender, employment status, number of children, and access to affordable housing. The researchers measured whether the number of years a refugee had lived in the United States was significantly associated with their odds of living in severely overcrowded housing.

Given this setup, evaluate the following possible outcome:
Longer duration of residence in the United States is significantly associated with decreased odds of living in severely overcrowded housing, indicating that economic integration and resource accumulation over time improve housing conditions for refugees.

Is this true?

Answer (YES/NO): YES